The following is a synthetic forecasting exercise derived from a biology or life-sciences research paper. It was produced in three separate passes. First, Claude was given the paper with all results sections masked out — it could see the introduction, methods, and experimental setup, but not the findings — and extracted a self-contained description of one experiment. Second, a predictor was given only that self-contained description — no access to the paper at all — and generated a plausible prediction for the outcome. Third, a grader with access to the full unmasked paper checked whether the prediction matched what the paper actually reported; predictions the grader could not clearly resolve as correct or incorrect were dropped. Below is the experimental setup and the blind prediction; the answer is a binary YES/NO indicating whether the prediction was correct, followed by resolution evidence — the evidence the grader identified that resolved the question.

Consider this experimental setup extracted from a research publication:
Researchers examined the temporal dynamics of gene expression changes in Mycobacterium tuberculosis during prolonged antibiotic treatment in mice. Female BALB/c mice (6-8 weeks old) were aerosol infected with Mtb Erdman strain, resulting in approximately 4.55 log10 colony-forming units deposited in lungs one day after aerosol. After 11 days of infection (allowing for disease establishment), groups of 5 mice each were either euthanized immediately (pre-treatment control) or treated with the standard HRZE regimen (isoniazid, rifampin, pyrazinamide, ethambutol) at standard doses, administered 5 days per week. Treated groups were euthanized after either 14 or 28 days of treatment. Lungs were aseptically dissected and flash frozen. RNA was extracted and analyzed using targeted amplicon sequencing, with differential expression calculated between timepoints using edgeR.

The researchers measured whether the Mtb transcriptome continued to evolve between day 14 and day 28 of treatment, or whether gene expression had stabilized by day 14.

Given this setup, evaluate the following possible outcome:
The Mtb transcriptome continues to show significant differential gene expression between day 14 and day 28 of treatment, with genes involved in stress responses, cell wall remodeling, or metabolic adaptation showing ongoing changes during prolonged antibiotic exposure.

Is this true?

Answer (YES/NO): NO